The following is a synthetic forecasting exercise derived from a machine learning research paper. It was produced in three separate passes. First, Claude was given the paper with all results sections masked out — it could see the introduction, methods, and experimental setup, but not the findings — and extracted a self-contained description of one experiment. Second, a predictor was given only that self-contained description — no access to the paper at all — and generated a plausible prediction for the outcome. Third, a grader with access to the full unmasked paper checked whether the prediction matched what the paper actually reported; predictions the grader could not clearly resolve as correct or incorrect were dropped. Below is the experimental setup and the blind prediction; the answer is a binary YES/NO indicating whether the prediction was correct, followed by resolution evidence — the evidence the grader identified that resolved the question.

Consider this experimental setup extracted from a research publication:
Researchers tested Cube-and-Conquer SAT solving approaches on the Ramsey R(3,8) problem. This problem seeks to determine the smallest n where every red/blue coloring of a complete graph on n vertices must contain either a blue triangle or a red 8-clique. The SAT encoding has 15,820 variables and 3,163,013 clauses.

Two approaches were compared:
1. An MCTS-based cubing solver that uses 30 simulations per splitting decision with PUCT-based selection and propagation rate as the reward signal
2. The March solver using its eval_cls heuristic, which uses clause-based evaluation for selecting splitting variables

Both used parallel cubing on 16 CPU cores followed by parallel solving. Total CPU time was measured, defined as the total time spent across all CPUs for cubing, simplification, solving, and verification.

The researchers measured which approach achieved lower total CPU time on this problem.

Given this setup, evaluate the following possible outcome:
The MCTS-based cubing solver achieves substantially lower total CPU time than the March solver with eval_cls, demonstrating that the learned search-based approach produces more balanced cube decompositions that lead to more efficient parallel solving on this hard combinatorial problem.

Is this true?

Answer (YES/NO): NO